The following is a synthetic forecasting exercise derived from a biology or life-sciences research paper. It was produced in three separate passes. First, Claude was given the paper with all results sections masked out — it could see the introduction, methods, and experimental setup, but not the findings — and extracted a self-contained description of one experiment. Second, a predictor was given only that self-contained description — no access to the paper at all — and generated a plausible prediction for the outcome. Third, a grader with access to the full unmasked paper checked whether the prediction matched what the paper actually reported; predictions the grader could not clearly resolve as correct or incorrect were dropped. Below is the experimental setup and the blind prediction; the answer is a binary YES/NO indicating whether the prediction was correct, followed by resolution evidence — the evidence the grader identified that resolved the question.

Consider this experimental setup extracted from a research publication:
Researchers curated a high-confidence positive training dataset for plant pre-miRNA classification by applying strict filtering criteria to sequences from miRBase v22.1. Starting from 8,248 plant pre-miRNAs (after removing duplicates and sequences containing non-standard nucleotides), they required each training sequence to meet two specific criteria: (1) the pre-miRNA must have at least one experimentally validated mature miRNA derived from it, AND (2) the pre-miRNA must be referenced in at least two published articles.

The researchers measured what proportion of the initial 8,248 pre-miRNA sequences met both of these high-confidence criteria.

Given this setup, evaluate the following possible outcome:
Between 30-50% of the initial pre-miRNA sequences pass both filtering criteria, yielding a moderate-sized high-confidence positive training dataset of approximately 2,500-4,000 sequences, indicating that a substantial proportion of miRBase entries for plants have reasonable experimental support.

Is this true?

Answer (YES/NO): NO